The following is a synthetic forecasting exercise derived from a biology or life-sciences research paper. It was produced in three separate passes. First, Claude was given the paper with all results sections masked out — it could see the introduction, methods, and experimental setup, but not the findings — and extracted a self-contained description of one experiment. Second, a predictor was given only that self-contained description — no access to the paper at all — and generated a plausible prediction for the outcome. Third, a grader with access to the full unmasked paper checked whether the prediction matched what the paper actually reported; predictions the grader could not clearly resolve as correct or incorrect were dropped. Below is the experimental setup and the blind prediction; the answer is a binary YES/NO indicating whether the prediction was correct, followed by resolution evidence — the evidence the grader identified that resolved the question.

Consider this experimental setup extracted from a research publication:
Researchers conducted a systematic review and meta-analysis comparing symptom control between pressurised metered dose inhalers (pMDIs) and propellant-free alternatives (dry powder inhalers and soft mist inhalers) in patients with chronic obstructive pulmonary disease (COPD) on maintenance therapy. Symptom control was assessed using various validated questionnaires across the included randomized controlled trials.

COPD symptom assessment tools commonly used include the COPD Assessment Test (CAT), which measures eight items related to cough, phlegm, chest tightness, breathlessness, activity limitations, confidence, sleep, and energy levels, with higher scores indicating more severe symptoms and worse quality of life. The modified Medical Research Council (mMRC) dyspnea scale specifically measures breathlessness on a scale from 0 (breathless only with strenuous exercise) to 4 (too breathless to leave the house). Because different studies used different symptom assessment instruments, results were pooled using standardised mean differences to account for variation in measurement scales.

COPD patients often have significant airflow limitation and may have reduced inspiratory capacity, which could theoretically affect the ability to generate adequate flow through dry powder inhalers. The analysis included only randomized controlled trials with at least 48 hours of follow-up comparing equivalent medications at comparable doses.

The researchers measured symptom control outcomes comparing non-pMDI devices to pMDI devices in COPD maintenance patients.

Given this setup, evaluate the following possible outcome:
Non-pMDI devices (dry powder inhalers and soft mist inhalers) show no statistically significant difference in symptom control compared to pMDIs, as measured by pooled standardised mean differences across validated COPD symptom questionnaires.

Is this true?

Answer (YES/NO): YES